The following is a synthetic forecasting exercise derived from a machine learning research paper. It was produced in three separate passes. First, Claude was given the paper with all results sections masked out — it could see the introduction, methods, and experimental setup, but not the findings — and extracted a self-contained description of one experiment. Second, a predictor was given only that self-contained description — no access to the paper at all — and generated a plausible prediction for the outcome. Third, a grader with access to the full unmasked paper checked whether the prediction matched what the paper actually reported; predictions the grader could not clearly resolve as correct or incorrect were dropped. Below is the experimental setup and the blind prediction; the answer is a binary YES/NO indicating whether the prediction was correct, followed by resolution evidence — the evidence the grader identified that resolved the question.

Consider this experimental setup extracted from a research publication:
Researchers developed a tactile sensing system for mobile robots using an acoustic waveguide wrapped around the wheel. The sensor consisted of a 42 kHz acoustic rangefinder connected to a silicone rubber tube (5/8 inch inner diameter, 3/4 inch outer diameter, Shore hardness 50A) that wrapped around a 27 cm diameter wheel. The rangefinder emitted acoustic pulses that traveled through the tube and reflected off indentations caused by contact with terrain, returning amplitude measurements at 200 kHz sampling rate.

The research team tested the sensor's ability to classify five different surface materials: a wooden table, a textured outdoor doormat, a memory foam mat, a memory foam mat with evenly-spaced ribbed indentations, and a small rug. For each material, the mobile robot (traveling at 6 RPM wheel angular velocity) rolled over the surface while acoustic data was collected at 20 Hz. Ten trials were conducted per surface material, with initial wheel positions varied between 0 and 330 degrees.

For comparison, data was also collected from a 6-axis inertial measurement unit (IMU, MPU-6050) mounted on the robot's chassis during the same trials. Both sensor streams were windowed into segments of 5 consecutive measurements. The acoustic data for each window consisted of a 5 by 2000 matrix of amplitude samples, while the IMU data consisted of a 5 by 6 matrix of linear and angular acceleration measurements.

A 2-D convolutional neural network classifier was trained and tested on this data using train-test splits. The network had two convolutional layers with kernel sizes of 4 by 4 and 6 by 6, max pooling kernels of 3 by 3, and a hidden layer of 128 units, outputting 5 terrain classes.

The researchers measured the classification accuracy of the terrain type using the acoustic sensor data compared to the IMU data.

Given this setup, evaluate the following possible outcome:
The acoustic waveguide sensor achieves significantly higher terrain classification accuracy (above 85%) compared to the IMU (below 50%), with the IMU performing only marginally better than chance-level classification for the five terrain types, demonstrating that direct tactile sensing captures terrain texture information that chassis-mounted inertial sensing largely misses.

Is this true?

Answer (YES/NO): NO